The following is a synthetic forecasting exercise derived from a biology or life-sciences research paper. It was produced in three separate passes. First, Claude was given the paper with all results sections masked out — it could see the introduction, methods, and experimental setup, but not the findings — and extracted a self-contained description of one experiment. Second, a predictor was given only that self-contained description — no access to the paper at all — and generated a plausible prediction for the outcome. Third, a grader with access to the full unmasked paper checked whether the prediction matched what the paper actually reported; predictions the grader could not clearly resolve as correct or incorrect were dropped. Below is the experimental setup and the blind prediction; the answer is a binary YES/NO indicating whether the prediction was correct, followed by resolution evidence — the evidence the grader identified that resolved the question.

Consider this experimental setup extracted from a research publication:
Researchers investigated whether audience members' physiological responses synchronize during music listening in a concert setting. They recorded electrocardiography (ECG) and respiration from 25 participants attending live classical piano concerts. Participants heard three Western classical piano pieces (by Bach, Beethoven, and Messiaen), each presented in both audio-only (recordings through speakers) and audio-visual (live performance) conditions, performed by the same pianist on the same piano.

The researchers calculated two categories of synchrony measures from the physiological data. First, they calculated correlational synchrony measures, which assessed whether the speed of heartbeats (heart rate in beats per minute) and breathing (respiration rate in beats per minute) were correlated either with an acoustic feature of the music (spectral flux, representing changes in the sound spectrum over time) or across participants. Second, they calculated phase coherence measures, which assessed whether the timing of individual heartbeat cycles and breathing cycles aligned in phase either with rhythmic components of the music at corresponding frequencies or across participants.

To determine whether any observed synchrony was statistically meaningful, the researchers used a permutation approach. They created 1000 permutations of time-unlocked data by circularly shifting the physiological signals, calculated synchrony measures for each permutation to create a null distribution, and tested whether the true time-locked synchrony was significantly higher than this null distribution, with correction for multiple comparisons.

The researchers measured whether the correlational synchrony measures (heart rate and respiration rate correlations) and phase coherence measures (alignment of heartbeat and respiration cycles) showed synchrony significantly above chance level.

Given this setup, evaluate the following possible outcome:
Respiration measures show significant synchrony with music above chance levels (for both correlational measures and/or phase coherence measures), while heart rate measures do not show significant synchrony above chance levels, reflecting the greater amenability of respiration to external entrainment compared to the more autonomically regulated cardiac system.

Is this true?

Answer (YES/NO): NO